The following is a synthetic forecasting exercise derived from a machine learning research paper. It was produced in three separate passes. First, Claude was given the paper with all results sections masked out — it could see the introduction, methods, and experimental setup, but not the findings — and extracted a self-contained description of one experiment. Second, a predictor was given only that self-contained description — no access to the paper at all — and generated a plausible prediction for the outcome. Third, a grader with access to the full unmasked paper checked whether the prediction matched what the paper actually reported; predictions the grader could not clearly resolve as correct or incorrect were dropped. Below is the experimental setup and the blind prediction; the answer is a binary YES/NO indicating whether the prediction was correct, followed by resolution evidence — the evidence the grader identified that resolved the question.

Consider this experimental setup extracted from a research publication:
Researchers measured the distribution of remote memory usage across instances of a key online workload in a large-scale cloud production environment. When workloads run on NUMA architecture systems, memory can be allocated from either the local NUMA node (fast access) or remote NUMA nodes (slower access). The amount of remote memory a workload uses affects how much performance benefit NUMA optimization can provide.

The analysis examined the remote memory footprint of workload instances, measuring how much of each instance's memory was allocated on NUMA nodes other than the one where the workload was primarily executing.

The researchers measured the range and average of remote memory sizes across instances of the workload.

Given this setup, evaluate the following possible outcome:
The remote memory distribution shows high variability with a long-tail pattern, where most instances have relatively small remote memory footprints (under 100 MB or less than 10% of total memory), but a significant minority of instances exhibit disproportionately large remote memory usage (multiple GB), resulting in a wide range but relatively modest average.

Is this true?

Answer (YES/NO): NO